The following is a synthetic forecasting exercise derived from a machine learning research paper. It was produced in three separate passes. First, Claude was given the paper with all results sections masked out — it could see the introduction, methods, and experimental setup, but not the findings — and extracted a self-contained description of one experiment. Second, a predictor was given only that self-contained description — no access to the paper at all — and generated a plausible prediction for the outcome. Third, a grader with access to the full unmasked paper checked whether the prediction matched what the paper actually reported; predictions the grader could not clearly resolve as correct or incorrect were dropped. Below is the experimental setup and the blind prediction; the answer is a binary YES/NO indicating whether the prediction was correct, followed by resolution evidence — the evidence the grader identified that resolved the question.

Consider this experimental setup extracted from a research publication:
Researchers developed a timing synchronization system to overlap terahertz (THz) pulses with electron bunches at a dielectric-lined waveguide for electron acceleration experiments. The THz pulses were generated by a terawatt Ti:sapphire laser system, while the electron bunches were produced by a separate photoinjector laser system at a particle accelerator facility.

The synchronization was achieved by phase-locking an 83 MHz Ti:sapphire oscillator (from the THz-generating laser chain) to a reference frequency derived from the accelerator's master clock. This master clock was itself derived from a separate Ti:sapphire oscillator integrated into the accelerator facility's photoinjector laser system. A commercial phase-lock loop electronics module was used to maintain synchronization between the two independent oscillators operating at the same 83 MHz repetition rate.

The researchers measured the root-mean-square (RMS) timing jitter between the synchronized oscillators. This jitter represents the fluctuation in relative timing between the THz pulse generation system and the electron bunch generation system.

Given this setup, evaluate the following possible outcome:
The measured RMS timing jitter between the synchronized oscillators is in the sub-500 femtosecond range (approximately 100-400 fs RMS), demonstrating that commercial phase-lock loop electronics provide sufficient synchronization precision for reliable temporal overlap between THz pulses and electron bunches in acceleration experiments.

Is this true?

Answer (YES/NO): YES